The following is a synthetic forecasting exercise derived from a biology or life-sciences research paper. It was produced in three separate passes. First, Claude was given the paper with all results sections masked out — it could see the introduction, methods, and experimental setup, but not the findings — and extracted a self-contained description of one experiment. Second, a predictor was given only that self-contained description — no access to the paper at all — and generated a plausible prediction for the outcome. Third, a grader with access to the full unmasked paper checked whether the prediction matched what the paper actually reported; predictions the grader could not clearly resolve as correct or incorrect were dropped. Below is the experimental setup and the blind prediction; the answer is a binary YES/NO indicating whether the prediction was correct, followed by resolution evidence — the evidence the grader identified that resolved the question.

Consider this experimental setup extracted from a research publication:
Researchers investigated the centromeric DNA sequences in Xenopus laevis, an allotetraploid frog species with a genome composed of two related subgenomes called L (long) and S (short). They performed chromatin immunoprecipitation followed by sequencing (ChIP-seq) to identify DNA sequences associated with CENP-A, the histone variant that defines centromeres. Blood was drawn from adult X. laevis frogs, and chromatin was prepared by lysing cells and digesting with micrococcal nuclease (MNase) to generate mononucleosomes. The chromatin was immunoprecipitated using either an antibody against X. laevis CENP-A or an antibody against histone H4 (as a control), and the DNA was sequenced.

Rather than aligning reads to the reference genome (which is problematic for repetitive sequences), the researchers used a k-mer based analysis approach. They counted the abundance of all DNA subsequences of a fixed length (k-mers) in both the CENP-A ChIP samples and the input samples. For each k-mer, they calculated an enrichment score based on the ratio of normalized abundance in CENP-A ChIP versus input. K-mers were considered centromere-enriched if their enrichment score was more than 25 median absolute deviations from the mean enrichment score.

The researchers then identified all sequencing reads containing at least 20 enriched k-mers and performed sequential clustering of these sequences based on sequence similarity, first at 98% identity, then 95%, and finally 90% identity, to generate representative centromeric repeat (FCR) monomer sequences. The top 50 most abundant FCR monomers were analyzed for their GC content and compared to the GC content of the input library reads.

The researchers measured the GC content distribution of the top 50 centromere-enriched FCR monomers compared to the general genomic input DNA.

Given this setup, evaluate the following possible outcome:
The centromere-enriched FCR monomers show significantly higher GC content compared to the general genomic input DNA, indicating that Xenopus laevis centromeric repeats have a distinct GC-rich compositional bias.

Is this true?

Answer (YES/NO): NO